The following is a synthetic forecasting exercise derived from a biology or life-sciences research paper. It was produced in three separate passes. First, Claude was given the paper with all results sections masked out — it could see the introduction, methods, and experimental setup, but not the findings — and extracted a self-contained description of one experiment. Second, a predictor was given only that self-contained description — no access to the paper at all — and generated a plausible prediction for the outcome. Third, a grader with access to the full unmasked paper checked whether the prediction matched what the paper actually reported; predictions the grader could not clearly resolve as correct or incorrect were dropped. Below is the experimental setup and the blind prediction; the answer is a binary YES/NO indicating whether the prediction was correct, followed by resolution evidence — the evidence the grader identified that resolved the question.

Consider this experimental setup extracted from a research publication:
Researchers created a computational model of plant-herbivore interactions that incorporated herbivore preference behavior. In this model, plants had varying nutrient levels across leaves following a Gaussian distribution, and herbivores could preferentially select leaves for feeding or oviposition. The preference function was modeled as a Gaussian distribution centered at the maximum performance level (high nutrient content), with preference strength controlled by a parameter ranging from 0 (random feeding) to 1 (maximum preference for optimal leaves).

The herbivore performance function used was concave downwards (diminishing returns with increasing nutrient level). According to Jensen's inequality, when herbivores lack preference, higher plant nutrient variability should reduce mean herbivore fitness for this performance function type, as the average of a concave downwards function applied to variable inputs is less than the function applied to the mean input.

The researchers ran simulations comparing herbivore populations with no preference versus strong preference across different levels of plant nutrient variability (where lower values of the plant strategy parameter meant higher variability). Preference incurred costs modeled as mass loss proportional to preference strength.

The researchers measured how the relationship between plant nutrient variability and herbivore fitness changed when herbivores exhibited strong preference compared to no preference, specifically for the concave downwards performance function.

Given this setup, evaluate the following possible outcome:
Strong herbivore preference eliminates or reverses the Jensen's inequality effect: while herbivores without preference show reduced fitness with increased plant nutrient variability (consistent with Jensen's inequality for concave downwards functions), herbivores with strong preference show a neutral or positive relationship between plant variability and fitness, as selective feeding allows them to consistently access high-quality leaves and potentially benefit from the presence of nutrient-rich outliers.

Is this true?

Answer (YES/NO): YES